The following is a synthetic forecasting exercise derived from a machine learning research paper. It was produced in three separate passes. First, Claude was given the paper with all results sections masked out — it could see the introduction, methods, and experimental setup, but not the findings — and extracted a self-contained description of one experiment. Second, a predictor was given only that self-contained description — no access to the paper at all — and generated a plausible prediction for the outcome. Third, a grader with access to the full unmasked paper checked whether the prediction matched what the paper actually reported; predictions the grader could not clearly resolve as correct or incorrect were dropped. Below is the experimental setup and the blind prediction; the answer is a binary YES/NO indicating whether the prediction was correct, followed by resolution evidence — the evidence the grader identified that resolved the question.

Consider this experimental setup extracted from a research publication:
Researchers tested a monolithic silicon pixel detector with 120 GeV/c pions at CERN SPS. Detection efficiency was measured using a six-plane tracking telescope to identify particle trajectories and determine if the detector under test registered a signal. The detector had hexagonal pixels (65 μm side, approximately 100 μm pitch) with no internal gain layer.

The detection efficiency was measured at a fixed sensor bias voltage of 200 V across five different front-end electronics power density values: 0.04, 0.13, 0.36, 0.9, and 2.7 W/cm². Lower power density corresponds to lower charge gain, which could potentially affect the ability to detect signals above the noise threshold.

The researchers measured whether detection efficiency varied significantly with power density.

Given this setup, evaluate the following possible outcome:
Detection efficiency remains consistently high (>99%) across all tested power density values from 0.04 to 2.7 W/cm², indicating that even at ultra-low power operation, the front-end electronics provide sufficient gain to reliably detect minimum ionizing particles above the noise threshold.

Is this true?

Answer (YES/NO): YES